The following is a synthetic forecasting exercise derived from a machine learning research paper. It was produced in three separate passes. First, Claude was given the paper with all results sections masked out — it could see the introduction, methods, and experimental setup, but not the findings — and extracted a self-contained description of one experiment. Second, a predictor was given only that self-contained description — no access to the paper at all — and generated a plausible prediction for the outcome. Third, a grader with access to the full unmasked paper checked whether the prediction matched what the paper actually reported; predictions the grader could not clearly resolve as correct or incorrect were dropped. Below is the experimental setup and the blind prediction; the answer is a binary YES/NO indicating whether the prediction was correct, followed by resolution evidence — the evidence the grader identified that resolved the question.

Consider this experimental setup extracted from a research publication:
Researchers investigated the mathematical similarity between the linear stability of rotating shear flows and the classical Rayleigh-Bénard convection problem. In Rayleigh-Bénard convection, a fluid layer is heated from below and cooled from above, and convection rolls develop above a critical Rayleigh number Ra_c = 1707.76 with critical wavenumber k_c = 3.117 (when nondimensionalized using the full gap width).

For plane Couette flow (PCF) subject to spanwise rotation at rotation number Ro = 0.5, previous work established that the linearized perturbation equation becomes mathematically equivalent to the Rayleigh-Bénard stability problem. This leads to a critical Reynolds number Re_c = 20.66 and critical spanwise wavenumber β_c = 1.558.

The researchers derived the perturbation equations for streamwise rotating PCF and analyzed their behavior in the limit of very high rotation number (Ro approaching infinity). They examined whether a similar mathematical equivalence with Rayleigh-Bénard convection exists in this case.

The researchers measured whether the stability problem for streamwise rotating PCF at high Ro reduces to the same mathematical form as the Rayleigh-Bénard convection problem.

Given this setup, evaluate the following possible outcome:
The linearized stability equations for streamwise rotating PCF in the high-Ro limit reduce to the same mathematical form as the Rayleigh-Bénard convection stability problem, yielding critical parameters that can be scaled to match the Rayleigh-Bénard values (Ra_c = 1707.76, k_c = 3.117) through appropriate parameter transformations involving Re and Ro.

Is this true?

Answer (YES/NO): YES